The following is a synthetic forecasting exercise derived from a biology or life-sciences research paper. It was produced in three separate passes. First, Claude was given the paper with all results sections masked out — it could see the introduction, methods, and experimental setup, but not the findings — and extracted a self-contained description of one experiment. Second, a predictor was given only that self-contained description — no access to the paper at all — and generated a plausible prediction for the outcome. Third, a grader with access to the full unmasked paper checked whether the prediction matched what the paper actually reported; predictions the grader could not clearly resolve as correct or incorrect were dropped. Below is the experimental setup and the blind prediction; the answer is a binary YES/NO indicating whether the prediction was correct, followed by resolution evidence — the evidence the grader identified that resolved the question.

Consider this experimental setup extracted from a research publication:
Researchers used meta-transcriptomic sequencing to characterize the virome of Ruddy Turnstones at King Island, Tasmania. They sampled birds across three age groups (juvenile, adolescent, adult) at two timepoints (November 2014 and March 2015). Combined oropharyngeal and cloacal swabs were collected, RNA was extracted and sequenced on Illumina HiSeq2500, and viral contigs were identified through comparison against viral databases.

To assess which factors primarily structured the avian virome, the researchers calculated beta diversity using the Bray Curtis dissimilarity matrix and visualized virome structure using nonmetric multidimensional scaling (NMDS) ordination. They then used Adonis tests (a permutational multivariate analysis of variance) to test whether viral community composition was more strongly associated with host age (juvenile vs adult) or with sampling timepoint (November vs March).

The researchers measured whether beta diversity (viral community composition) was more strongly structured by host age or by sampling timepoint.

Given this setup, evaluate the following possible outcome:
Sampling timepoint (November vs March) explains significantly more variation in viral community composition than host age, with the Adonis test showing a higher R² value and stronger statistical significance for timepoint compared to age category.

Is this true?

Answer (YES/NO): NO